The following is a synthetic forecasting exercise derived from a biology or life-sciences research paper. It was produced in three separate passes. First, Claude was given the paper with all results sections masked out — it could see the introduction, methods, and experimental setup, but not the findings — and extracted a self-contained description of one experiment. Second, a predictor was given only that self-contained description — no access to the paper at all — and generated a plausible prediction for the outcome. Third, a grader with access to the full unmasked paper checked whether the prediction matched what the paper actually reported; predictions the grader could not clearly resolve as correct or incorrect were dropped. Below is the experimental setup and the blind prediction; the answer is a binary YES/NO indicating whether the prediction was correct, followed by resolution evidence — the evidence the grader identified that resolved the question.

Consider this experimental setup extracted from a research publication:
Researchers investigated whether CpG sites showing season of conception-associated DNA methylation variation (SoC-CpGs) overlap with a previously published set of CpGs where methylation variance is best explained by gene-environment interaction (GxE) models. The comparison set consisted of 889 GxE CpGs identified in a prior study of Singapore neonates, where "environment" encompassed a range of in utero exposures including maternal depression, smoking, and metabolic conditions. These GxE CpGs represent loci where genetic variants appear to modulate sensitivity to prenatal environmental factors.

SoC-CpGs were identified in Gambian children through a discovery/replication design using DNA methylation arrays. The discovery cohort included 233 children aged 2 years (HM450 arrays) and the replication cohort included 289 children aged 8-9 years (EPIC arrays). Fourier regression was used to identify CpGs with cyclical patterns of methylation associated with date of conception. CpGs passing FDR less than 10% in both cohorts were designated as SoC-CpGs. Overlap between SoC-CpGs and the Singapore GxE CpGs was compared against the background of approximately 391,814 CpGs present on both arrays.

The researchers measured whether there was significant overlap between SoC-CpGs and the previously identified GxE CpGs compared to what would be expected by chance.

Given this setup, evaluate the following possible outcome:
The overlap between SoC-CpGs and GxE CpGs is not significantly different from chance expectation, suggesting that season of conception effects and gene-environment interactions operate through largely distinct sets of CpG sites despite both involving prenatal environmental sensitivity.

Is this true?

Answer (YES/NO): NO